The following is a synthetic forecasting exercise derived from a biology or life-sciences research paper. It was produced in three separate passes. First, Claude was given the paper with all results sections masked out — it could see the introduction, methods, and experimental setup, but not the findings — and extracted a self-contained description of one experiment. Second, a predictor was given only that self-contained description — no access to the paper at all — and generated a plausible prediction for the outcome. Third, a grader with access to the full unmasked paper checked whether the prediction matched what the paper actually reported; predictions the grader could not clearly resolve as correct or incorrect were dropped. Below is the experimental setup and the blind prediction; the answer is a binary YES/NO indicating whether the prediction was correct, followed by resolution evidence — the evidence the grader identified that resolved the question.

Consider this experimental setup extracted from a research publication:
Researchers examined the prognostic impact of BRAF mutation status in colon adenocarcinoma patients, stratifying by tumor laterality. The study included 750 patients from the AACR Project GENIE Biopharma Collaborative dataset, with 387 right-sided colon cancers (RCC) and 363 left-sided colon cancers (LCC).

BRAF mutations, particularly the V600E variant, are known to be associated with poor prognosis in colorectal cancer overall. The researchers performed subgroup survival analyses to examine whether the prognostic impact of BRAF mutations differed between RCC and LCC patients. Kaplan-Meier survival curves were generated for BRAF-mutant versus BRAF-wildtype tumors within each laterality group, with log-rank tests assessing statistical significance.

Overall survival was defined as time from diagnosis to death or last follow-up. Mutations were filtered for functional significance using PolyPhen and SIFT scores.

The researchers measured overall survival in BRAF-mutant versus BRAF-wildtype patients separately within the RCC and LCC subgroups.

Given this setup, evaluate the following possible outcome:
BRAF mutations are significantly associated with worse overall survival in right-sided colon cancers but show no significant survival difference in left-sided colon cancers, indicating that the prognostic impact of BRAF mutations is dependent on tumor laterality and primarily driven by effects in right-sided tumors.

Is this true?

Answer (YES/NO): NO